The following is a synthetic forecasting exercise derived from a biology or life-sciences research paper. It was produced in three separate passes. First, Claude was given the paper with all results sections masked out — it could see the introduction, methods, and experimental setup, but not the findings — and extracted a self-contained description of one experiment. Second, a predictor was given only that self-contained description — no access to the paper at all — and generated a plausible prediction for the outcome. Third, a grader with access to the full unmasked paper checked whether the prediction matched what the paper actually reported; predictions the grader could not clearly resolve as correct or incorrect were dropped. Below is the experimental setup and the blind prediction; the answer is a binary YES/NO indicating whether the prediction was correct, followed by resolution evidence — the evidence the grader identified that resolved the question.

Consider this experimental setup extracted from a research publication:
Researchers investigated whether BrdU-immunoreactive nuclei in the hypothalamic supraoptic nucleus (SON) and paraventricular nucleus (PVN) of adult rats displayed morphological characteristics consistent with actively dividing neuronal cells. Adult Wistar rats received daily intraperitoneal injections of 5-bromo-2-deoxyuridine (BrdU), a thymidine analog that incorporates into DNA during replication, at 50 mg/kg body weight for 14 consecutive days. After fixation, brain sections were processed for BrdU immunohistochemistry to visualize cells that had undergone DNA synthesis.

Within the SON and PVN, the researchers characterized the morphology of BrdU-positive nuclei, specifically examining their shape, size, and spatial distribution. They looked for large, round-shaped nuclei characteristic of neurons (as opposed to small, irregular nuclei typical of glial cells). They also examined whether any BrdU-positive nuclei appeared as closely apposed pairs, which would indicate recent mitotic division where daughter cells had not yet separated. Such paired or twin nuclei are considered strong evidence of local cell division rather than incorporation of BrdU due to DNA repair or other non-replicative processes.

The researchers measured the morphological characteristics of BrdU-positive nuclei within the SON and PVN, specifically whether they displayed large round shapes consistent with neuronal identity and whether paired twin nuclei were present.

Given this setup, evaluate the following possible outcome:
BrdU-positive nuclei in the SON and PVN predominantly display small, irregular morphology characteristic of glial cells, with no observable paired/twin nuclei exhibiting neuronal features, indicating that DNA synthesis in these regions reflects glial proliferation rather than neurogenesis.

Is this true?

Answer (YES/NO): NO